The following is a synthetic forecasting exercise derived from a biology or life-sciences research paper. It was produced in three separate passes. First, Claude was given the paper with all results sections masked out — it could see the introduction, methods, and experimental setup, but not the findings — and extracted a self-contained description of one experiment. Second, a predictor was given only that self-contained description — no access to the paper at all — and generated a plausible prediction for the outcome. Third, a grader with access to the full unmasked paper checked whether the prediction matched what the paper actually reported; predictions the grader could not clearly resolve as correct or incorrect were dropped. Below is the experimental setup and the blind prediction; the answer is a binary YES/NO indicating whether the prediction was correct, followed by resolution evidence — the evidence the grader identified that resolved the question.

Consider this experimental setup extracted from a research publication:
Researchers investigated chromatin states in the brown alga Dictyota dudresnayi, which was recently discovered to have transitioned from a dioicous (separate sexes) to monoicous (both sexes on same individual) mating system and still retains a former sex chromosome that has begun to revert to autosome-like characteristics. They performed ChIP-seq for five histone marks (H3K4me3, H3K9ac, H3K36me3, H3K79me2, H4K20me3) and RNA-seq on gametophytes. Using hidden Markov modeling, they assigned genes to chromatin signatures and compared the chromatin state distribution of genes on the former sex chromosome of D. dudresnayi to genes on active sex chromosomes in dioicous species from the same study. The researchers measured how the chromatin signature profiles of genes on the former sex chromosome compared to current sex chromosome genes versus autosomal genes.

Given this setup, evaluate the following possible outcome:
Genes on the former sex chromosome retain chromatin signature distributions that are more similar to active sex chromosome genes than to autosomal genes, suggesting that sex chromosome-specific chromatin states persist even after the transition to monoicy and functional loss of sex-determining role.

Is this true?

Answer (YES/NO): YES